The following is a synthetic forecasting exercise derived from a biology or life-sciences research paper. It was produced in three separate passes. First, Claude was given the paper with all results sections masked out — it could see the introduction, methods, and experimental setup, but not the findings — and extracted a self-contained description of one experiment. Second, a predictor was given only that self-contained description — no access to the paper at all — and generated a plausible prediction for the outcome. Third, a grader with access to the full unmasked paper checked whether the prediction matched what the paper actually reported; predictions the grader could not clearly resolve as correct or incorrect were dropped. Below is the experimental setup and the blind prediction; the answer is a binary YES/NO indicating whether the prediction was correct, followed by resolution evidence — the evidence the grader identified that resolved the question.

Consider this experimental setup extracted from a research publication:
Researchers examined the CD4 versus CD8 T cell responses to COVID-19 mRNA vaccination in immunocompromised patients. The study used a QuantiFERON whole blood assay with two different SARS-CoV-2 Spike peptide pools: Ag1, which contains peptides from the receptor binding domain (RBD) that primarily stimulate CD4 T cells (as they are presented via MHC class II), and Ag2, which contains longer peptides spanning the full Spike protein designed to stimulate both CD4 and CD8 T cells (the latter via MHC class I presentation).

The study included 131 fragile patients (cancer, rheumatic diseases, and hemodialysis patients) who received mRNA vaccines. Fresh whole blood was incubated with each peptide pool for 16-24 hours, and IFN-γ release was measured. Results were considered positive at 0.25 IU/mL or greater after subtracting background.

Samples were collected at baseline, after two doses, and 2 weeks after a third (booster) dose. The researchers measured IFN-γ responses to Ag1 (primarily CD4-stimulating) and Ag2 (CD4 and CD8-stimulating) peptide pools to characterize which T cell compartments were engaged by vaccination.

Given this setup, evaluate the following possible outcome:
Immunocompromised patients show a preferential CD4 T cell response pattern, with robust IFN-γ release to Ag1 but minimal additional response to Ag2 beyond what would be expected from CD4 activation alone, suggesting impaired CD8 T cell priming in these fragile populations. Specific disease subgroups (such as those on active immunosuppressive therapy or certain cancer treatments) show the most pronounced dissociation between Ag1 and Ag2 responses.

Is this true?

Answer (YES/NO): NO